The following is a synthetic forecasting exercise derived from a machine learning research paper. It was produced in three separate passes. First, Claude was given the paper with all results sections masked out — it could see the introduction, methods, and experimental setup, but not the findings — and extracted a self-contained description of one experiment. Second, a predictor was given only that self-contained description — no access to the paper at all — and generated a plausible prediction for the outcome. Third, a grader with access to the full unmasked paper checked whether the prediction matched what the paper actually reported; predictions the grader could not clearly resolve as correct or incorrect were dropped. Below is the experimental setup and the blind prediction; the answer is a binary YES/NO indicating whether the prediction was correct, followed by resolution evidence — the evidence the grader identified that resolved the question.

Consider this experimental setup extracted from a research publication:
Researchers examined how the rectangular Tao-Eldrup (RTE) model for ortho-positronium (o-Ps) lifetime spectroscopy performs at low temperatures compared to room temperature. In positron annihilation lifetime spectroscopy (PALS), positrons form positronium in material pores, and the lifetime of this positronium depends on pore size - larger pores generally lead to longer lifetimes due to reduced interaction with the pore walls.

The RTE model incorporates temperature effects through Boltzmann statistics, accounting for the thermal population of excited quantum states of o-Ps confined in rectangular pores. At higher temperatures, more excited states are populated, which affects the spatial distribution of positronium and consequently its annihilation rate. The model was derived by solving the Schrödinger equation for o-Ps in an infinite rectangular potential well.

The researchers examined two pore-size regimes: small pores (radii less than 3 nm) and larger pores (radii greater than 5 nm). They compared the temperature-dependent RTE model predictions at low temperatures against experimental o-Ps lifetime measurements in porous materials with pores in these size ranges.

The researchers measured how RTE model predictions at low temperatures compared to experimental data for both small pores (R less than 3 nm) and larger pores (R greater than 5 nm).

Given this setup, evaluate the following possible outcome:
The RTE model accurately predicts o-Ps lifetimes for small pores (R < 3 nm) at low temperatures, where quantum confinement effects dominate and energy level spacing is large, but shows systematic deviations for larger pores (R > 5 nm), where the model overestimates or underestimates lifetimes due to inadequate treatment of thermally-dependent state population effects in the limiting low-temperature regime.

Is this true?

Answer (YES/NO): NO